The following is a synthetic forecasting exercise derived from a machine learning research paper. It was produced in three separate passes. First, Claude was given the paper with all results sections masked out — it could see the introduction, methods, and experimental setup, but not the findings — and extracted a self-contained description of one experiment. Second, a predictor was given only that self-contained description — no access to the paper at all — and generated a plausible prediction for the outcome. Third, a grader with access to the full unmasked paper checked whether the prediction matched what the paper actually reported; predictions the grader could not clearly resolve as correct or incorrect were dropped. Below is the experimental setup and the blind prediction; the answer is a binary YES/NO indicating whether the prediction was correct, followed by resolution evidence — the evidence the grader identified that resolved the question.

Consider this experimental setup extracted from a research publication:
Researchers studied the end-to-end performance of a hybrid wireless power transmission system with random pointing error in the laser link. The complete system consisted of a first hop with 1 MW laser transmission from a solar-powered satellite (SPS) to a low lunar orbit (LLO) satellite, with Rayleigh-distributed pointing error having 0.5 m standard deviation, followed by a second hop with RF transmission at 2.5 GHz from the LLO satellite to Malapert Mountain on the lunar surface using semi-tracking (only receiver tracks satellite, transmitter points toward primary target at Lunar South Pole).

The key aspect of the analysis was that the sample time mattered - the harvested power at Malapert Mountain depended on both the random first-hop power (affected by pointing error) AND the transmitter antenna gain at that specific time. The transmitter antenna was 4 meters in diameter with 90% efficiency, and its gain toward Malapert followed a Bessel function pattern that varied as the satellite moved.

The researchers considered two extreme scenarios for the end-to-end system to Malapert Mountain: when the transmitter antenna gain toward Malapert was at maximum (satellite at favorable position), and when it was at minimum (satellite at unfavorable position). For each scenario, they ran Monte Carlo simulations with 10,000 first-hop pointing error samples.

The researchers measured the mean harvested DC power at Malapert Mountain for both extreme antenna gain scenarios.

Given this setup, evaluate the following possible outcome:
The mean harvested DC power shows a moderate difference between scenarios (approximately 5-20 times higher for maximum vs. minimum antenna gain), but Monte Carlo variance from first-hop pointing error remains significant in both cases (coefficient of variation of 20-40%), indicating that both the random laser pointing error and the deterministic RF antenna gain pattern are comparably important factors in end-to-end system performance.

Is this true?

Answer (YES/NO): NO